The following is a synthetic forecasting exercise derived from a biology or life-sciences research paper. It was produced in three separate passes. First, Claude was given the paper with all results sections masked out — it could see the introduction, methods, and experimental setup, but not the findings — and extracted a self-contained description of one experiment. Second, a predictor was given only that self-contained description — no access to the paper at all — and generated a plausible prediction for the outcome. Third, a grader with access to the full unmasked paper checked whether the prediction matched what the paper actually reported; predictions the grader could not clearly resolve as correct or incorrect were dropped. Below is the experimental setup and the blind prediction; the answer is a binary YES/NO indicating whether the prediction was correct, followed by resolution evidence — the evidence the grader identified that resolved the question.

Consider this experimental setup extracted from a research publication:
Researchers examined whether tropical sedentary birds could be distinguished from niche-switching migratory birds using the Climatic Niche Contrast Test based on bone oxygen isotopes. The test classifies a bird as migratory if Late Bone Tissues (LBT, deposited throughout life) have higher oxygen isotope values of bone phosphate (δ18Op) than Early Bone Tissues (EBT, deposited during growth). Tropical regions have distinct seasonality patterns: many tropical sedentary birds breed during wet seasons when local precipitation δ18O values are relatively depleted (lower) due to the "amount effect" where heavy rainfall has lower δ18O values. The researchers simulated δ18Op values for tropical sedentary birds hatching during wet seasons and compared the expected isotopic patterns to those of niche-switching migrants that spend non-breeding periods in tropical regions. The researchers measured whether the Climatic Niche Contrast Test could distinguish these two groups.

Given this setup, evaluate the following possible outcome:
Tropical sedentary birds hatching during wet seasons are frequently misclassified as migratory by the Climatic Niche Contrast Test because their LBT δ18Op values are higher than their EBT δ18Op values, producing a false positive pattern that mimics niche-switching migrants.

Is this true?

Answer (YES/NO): YES